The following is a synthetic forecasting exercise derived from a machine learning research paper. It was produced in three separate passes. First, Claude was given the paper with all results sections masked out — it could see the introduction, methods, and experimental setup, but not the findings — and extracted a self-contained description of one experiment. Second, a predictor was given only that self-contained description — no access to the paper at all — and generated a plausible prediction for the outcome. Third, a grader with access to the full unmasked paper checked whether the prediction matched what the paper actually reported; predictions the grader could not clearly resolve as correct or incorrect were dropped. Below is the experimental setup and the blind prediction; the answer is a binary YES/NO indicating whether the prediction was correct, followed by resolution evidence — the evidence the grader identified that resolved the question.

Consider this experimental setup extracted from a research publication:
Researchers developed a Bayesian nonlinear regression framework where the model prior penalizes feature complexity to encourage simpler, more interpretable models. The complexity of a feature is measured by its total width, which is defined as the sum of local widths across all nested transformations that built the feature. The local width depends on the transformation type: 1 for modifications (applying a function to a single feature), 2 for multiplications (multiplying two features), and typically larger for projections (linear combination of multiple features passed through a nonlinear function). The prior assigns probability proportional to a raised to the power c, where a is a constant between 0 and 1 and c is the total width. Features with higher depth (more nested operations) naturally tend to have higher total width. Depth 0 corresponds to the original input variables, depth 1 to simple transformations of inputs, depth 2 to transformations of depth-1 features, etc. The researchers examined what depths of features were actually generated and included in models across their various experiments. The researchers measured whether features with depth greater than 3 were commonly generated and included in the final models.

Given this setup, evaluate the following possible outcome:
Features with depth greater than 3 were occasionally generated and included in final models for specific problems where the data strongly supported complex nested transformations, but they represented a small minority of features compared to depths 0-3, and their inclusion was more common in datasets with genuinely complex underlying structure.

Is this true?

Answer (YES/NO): NO